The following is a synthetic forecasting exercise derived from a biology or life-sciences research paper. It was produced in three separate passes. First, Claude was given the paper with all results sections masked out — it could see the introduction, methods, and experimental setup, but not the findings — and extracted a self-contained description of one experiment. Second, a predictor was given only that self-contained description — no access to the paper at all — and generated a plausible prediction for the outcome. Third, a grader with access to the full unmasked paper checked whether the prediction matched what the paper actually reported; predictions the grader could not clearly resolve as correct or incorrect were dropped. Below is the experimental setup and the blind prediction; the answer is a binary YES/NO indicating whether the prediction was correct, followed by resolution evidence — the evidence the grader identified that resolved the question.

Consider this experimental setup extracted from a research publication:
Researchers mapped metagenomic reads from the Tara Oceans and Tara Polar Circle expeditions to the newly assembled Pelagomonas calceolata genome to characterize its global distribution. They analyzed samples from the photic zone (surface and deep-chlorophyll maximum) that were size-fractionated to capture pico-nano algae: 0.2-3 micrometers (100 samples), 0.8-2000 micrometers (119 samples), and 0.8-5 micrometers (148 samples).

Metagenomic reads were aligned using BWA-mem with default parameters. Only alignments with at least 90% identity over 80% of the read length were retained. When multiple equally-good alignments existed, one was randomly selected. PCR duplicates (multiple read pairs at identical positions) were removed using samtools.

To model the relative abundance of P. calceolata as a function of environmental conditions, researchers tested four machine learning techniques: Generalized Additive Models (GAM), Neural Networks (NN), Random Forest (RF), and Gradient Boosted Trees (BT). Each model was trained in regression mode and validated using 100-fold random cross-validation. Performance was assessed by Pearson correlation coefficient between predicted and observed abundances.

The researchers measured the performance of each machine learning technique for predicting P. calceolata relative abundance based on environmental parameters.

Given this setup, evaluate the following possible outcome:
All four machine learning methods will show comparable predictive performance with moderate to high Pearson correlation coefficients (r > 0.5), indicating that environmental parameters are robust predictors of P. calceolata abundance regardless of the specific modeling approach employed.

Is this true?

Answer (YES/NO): YES